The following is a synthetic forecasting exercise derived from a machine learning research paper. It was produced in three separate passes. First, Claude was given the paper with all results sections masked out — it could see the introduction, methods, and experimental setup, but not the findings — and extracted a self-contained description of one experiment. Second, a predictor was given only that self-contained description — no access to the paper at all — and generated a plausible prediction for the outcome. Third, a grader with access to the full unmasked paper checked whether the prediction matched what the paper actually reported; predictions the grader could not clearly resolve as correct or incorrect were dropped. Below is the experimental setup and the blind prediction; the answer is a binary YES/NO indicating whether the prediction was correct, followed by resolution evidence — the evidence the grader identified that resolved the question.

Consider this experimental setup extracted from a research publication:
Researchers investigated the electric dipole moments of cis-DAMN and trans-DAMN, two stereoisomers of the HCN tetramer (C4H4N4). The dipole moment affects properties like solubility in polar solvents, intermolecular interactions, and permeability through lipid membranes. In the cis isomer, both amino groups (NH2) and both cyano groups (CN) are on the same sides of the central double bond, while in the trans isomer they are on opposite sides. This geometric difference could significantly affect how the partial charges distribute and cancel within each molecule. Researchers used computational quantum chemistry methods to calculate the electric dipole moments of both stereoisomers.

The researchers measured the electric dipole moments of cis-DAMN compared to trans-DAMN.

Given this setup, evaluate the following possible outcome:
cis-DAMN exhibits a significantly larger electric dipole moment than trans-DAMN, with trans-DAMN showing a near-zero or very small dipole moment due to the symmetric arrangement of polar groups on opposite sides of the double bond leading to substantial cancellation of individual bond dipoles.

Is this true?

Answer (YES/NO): NO